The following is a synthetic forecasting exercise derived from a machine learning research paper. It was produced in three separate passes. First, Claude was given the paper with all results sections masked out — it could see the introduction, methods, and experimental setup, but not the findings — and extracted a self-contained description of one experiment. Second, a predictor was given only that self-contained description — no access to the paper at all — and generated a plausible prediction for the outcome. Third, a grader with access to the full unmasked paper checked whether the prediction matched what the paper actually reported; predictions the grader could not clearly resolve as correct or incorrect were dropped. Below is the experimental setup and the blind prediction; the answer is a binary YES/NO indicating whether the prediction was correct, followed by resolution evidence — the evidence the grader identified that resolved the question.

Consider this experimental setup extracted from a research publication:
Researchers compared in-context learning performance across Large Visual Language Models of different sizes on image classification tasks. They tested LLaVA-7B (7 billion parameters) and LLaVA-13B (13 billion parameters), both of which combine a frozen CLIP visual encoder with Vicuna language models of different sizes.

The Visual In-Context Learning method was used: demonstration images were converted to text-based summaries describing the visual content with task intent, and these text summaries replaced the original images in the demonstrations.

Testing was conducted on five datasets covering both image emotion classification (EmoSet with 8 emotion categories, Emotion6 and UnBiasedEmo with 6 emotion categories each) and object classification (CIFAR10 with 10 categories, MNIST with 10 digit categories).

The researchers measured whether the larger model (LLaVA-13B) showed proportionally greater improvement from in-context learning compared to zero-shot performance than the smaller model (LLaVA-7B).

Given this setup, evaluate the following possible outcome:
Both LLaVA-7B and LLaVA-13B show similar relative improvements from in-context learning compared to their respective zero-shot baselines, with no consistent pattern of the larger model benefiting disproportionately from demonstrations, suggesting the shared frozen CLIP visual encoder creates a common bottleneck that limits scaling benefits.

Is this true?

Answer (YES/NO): NO